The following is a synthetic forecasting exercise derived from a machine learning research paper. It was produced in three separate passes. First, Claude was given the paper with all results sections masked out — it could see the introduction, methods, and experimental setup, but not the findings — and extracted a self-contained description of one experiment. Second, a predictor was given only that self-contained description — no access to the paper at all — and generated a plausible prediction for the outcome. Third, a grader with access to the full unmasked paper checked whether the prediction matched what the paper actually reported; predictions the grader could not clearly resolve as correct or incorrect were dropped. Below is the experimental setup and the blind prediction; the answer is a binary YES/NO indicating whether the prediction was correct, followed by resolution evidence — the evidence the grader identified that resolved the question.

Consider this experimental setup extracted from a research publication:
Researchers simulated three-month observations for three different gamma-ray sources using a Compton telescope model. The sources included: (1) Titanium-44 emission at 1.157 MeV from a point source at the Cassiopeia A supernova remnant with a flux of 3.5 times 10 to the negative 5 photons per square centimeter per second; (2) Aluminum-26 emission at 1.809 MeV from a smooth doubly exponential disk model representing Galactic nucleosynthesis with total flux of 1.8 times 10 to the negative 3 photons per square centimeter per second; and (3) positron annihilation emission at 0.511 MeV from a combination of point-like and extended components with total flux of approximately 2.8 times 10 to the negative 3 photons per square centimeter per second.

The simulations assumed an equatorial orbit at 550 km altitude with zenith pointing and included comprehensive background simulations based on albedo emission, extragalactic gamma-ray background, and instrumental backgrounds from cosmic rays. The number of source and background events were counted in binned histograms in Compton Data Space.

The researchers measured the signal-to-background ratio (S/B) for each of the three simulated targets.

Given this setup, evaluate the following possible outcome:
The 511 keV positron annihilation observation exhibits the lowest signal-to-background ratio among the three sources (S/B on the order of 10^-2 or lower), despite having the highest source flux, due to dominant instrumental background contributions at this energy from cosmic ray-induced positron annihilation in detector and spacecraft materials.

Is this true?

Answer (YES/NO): NO